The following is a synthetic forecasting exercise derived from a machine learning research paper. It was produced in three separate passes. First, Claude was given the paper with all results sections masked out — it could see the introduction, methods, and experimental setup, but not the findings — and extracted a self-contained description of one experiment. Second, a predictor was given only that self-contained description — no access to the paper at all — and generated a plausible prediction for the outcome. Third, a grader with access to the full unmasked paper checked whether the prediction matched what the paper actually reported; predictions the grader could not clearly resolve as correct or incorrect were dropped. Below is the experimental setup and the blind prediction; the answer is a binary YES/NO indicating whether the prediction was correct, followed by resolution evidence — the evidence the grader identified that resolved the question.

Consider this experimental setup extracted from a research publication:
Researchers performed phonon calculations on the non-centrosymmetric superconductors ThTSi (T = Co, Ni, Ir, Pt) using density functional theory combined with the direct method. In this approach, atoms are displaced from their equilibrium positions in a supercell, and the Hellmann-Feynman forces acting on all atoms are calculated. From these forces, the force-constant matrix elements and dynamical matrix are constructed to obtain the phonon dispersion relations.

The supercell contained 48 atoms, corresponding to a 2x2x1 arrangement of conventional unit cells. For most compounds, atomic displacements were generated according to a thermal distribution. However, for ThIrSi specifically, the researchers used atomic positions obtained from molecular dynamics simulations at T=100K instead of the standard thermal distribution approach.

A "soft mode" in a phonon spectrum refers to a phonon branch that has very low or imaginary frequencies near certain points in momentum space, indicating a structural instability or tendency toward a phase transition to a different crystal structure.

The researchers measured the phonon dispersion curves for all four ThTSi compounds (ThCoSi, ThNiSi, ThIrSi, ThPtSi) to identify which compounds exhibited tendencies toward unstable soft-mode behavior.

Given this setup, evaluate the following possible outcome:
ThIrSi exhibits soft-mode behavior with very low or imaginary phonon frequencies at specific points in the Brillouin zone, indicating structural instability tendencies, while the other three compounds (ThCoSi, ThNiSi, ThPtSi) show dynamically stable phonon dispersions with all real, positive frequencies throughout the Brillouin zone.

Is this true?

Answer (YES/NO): NO